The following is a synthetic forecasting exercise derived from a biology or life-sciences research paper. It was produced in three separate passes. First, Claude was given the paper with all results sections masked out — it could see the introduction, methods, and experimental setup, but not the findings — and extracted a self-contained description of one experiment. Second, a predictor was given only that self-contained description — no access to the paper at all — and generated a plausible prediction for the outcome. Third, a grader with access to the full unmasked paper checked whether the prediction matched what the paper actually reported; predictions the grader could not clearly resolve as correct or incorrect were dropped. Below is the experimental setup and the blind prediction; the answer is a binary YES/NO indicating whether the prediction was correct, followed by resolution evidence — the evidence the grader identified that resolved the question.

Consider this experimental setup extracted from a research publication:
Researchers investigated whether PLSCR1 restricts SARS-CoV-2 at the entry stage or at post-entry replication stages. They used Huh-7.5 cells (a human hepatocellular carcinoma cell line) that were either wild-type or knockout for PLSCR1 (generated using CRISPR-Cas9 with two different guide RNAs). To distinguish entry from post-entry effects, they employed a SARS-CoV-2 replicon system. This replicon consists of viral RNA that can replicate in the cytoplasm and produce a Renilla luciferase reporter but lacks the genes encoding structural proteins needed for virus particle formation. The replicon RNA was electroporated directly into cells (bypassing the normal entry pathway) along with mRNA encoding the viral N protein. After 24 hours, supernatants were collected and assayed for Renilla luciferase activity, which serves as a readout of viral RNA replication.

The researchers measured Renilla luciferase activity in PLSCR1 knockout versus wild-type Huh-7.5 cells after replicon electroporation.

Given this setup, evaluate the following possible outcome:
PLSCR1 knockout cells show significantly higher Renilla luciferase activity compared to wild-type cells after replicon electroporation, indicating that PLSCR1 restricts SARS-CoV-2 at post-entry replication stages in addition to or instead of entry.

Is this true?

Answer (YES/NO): NO